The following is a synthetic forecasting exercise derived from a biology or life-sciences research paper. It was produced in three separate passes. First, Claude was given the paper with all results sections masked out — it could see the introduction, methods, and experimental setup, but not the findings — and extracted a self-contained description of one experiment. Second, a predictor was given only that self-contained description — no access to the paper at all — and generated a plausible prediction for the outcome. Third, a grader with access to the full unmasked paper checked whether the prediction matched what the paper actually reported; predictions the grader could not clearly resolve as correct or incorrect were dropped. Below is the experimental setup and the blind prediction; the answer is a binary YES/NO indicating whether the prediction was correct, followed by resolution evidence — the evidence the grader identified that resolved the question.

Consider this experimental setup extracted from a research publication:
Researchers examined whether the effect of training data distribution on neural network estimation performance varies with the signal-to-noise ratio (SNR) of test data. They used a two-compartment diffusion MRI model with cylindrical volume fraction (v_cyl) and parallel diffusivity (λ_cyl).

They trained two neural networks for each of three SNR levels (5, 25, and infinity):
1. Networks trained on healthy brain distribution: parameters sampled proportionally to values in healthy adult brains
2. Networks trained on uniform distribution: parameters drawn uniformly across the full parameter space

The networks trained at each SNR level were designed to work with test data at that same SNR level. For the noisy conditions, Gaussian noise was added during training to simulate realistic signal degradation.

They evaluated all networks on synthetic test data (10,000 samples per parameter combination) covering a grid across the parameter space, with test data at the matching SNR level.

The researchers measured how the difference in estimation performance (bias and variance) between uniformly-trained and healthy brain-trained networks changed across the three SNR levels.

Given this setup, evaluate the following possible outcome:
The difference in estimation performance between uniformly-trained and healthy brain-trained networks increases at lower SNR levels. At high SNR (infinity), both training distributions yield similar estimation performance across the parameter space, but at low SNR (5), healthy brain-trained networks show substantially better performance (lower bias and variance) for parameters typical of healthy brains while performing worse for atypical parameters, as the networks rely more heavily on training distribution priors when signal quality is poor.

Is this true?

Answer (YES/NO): NO